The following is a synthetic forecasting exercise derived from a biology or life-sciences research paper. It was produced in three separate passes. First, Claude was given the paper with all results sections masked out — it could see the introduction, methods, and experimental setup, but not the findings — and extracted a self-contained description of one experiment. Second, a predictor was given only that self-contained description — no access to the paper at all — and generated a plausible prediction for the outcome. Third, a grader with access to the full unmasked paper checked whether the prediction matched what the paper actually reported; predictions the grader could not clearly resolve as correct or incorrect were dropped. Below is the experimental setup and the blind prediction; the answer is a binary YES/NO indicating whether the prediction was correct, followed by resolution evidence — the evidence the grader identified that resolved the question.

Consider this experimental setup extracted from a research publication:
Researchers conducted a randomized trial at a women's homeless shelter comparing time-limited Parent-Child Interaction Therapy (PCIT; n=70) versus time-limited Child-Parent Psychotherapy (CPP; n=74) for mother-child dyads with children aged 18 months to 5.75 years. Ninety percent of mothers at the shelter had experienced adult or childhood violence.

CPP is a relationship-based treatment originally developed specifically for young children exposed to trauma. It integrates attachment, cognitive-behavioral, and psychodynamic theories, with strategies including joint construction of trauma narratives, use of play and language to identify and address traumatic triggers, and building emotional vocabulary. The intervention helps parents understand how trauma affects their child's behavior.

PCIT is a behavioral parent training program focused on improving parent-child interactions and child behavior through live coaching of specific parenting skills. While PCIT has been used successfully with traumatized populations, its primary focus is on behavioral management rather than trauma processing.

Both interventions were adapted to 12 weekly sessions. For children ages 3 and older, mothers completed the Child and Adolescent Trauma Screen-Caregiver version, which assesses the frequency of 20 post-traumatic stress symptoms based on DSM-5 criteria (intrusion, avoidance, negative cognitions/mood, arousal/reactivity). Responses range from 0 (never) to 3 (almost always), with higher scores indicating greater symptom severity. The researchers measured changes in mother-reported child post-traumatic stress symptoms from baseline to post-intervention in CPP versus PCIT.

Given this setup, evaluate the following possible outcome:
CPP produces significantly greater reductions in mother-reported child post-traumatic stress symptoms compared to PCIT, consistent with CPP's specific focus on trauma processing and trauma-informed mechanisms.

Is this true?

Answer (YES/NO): NO